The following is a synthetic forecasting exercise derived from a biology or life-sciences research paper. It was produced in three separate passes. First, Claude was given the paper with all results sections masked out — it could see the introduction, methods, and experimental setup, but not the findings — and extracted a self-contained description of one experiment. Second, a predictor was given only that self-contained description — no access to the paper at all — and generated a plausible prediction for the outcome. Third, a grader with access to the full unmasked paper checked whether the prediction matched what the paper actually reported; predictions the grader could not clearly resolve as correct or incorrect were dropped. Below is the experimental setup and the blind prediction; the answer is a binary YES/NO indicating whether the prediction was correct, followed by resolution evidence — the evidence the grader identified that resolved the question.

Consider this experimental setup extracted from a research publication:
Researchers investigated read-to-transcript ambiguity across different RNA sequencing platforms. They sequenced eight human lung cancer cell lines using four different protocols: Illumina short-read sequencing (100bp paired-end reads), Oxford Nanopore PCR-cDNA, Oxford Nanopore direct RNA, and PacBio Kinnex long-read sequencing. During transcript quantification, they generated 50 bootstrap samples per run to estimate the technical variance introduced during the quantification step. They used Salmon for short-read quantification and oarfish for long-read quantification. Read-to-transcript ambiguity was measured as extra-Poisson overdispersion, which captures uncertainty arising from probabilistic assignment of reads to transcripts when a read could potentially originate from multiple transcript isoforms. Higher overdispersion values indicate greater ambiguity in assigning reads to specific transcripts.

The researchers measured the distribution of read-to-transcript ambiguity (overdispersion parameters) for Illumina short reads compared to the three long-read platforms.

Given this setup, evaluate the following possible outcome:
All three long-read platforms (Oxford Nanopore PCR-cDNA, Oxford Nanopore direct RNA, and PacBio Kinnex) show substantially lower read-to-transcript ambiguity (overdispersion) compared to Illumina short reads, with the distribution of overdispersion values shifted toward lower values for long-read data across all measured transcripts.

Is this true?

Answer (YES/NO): YES